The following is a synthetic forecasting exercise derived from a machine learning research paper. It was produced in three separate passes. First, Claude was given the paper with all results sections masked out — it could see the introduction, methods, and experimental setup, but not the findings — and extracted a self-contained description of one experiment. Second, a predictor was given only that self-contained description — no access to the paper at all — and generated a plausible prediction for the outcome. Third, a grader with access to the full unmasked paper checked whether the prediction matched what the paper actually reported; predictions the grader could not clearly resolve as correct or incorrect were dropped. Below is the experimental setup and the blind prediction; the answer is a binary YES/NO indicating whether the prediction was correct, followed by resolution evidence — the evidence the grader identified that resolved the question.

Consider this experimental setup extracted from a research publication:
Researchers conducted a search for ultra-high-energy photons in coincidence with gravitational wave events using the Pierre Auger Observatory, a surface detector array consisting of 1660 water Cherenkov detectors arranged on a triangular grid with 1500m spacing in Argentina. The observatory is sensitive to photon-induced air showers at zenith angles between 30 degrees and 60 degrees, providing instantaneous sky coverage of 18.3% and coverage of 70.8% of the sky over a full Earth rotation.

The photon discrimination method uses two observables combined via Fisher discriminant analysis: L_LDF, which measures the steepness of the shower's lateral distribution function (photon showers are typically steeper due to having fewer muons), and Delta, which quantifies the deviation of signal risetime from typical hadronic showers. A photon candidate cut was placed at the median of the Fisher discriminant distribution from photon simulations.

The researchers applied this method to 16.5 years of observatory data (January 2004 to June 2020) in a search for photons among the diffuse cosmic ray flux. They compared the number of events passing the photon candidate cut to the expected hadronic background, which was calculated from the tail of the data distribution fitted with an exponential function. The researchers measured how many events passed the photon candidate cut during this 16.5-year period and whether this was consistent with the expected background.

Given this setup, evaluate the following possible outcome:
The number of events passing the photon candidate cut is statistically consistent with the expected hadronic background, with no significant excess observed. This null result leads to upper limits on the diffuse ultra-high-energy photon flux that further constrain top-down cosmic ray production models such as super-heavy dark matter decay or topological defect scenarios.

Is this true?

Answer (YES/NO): NO